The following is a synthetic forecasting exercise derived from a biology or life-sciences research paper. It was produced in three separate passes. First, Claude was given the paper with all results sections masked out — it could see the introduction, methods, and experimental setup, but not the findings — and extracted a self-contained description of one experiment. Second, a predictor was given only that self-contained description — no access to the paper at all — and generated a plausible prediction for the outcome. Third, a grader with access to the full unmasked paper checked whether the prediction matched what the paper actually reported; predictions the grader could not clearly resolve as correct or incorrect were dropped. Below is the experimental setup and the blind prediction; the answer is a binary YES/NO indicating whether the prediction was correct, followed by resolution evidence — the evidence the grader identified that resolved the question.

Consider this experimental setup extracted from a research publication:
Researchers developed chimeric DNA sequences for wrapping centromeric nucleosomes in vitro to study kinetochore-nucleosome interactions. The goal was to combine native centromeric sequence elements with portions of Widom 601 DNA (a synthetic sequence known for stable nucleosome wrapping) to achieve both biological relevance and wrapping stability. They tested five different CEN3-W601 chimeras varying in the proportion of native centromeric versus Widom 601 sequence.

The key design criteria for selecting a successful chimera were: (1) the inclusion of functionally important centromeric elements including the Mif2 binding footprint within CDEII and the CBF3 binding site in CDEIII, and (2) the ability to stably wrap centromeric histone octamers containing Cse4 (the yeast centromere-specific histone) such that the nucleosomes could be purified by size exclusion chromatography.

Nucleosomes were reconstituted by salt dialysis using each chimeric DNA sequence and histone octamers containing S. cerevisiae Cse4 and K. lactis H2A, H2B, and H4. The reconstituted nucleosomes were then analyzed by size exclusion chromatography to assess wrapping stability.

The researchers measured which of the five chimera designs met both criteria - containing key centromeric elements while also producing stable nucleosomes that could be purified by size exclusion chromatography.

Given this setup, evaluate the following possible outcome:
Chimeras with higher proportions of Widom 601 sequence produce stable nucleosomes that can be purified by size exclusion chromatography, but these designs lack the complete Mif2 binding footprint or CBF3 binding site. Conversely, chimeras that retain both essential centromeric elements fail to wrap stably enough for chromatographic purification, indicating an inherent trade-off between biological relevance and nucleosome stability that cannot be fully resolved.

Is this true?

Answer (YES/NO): NO